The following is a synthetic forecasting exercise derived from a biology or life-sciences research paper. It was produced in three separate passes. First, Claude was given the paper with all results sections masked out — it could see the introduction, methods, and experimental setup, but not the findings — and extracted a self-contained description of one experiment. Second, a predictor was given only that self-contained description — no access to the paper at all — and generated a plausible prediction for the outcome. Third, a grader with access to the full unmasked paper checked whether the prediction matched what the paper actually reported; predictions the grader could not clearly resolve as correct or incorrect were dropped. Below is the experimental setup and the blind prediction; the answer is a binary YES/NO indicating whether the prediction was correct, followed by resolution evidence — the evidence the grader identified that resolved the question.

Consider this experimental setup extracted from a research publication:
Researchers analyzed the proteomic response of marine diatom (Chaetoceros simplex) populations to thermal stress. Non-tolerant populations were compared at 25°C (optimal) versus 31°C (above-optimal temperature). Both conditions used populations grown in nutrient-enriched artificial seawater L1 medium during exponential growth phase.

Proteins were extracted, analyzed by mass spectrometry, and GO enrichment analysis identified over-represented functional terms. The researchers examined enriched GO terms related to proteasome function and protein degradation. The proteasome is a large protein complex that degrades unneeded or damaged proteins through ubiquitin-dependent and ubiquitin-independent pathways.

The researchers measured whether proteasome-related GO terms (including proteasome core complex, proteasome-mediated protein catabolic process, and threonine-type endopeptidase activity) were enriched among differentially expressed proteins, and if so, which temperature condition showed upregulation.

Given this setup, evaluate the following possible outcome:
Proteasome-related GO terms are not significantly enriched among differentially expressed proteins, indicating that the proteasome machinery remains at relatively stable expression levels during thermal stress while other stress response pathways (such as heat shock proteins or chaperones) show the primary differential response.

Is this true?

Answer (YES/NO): NO